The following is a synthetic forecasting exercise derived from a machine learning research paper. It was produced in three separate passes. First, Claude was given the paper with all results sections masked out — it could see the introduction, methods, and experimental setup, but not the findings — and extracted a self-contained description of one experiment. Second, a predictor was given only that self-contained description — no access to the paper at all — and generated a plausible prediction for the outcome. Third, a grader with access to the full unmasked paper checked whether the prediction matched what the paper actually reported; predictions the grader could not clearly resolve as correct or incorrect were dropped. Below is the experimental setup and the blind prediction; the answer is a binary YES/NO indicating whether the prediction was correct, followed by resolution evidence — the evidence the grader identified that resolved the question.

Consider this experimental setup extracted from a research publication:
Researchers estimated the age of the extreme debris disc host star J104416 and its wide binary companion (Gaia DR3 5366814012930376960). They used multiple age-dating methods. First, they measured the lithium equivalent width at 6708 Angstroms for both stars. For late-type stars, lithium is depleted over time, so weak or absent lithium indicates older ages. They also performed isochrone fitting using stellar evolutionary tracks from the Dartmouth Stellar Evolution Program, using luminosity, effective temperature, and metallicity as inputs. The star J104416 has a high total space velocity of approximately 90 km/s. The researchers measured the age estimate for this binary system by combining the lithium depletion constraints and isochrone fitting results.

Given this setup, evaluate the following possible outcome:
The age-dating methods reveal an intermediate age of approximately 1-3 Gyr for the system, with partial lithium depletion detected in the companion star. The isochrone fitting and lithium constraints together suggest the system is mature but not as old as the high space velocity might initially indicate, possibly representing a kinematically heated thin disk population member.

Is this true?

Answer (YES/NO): NO